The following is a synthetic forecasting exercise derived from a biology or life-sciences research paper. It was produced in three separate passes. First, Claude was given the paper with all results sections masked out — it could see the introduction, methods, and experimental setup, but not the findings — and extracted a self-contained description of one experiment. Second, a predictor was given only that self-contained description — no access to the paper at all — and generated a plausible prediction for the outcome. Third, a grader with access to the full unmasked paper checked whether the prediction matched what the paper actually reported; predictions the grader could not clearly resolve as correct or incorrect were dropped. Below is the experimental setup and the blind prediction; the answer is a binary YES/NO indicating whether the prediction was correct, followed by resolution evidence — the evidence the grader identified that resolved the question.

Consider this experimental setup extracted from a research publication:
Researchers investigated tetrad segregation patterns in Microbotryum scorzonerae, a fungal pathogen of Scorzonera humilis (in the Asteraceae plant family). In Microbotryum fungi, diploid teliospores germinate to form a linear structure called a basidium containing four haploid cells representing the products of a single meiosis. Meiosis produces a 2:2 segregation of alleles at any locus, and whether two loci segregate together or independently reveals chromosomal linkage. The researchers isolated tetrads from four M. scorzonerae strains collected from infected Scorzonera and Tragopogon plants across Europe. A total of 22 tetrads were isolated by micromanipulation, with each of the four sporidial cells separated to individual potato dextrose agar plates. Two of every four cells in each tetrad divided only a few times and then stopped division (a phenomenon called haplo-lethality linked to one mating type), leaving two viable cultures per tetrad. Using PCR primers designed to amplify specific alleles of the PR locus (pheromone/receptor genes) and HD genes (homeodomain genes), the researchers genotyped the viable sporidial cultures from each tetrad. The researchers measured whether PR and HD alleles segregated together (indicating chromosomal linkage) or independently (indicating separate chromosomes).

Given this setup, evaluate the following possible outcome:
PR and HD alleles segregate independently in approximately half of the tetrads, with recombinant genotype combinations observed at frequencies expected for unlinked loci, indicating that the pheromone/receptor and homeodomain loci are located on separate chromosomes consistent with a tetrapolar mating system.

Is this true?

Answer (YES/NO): NO